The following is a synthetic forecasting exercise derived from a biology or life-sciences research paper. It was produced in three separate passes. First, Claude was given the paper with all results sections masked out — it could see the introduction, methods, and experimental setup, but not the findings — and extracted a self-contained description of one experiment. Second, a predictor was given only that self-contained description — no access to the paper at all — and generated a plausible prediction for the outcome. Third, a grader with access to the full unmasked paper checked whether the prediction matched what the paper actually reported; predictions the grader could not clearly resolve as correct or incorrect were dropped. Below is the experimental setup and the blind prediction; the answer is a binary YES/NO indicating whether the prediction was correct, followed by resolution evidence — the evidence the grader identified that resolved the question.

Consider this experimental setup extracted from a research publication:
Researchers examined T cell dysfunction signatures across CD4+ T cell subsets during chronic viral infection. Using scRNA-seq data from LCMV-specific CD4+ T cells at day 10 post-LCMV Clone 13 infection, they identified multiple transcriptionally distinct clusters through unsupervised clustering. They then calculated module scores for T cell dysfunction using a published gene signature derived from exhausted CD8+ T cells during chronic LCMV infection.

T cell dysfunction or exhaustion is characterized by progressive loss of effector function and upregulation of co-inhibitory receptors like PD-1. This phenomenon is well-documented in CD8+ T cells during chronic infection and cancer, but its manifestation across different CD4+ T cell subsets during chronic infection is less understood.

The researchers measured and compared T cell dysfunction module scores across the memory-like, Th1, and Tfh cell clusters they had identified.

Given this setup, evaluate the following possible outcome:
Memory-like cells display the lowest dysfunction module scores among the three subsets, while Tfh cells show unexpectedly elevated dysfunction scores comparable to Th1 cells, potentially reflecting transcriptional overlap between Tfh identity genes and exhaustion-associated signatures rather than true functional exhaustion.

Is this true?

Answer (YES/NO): NO